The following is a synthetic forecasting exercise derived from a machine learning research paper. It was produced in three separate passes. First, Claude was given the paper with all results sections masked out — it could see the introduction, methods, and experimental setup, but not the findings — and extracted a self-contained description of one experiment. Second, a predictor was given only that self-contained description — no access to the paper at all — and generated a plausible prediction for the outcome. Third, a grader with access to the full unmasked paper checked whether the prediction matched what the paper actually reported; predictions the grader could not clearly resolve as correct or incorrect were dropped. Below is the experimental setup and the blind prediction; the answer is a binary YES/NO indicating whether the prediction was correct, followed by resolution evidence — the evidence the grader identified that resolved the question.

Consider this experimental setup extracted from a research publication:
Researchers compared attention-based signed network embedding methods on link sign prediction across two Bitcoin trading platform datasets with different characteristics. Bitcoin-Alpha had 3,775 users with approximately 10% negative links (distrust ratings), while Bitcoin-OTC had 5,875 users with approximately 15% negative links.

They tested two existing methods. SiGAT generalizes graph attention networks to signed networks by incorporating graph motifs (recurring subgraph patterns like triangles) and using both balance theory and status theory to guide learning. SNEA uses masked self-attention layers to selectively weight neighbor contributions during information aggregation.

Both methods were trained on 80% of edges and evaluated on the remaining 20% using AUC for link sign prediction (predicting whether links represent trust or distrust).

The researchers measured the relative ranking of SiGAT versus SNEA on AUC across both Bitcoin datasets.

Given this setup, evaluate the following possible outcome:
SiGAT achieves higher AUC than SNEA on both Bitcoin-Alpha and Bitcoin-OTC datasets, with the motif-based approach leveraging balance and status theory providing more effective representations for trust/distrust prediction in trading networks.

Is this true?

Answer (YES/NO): NO